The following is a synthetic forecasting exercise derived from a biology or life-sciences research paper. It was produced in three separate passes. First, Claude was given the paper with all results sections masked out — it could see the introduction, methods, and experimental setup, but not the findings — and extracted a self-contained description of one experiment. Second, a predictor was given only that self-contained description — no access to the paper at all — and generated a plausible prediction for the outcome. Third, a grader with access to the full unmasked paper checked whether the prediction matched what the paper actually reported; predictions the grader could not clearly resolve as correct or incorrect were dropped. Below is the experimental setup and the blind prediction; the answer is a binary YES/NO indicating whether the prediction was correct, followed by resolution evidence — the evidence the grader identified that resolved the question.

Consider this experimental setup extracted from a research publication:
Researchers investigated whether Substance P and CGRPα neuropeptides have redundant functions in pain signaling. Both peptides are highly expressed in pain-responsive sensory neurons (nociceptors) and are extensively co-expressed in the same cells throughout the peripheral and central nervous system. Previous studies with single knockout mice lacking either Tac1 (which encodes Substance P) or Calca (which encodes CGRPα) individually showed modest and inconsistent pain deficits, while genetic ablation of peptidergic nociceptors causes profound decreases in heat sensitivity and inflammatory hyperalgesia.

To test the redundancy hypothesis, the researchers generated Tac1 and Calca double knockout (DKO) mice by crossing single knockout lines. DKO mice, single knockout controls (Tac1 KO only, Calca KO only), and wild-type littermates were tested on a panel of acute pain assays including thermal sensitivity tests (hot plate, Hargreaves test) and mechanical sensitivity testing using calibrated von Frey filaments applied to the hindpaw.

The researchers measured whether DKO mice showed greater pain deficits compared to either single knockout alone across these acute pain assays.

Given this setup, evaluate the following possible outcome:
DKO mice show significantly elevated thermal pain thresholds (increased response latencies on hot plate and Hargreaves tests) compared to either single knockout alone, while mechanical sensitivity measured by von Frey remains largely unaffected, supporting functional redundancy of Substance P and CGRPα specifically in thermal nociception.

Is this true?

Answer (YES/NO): NO